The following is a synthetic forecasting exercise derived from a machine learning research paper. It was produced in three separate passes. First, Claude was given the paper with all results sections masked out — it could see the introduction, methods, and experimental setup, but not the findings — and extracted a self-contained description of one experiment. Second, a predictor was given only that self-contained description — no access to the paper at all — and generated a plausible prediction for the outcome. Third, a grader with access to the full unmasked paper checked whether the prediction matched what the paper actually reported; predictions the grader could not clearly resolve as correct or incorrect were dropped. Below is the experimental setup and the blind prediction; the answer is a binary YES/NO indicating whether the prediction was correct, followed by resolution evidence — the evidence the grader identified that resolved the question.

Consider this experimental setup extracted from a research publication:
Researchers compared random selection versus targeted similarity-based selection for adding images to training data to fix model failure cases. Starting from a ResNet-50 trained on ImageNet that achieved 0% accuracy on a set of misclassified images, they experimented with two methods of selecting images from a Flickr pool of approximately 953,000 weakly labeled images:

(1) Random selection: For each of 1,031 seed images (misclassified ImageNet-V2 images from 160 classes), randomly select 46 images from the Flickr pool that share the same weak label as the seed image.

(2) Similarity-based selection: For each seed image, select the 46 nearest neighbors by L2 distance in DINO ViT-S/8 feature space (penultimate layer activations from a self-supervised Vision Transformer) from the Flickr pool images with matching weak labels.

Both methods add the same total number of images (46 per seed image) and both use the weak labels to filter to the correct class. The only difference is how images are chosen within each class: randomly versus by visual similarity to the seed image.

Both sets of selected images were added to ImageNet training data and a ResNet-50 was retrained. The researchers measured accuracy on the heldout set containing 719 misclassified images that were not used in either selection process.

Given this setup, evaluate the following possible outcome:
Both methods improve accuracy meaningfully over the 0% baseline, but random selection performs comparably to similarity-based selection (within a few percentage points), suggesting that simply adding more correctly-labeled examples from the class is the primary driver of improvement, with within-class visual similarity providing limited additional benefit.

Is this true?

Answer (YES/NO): NO